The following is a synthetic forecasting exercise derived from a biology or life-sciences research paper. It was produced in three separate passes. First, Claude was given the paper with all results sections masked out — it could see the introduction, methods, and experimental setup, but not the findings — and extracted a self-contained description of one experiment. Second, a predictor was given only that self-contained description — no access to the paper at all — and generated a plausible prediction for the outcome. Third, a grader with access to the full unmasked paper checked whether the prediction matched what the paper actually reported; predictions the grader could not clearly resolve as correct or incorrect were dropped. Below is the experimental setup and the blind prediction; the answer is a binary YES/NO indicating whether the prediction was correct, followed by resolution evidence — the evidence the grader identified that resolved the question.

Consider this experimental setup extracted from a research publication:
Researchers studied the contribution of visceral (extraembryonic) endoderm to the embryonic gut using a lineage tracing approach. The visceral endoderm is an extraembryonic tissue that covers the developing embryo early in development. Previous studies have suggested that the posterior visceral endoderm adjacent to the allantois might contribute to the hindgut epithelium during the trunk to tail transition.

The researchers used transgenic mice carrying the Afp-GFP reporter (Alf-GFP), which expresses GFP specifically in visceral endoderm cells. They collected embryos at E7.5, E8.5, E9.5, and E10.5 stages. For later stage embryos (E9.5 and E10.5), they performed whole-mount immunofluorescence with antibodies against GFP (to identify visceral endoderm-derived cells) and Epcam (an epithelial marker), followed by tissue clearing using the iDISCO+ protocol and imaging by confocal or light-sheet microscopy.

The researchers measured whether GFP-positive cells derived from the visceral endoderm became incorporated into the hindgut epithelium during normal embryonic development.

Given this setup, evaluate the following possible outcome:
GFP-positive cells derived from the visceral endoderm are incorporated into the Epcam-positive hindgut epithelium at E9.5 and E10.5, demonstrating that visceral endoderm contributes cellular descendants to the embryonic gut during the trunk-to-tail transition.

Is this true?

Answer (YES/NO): NO